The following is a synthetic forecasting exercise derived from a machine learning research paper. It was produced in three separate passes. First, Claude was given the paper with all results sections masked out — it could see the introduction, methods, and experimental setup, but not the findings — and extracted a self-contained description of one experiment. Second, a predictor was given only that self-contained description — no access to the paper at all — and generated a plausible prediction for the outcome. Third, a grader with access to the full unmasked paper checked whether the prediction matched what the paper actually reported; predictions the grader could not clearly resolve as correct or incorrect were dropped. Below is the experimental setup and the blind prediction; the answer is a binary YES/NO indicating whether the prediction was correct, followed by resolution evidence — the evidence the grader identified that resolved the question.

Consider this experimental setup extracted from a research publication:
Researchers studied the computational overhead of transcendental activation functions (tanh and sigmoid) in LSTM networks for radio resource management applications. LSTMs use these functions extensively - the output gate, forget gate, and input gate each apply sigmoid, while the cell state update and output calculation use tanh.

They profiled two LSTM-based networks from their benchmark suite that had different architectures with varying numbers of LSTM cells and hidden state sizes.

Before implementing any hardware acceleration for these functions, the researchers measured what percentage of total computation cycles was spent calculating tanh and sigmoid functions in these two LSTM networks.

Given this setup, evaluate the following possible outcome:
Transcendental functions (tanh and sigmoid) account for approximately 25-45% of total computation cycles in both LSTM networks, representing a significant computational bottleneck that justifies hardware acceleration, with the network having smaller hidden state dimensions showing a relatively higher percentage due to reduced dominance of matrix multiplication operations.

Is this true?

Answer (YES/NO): NO